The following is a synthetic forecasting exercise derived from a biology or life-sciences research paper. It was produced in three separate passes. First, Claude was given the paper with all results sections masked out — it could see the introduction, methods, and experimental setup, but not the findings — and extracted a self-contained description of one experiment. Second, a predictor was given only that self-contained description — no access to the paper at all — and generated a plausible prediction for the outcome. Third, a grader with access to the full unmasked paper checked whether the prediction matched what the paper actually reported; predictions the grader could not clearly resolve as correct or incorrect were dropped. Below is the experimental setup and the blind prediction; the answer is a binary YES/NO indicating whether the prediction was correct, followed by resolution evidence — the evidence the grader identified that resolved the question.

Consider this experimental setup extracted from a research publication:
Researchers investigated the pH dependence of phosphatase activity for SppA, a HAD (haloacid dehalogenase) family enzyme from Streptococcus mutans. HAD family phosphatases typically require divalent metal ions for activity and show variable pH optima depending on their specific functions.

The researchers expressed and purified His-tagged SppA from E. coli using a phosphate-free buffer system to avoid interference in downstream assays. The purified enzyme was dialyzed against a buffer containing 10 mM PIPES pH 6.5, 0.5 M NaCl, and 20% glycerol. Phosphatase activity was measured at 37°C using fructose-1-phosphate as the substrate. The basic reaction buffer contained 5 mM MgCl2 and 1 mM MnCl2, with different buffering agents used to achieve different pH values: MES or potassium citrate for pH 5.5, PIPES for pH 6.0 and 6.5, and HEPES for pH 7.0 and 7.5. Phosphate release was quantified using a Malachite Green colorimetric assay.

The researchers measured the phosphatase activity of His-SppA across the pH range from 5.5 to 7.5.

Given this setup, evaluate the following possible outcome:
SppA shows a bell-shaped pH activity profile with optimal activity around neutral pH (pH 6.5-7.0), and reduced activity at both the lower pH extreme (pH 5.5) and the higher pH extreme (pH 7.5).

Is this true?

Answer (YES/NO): YES